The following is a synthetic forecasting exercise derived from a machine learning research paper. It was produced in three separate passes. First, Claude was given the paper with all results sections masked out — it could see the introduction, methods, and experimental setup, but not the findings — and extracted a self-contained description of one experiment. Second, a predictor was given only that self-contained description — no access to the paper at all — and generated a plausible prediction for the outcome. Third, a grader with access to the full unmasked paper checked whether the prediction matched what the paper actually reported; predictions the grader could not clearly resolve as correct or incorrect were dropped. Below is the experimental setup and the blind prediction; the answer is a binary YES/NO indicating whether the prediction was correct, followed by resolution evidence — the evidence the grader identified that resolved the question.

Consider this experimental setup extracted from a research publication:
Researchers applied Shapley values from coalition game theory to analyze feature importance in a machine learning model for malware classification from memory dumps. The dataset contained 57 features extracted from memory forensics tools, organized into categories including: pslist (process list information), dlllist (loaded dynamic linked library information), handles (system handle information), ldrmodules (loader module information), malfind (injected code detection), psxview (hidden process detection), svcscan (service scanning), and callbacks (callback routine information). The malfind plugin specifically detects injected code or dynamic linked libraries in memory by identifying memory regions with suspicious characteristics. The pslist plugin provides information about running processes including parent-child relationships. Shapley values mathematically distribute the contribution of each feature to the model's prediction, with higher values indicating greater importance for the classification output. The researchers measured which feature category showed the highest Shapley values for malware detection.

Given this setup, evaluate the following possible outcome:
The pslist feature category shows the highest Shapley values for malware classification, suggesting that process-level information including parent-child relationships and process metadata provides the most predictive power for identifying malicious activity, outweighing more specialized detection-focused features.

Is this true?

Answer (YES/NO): NO